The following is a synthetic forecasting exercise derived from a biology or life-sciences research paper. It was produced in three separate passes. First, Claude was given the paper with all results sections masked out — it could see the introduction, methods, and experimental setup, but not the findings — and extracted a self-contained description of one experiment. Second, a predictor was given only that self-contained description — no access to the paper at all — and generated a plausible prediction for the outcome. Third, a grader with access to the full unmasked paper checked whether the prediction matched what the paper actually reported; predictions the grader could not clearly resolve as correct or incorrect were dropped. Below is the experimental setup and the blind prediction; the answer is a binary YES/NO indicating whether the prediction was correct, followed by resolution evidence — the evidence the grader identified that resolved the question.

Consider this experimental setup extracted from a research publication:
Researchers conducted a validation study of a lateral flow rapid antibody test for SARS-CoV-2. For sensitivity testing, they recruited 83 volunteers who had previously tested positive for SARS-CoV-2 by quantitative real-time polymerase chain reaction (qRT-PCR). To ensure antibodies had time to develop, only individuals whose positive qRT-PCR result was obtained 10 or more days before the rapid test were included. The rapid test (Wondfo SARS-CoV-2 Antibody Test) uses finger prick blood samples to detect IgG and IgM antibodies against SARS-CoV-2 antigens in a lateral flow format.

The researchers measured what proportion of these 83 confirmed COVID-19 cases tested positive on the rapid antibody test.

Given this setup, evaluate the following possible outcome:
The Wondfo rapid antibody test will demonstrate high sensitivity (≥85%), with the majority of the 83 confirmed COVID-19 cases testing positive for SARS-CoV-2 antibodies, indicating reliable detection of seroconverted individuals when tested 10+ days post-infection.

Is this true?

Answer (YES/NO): NO